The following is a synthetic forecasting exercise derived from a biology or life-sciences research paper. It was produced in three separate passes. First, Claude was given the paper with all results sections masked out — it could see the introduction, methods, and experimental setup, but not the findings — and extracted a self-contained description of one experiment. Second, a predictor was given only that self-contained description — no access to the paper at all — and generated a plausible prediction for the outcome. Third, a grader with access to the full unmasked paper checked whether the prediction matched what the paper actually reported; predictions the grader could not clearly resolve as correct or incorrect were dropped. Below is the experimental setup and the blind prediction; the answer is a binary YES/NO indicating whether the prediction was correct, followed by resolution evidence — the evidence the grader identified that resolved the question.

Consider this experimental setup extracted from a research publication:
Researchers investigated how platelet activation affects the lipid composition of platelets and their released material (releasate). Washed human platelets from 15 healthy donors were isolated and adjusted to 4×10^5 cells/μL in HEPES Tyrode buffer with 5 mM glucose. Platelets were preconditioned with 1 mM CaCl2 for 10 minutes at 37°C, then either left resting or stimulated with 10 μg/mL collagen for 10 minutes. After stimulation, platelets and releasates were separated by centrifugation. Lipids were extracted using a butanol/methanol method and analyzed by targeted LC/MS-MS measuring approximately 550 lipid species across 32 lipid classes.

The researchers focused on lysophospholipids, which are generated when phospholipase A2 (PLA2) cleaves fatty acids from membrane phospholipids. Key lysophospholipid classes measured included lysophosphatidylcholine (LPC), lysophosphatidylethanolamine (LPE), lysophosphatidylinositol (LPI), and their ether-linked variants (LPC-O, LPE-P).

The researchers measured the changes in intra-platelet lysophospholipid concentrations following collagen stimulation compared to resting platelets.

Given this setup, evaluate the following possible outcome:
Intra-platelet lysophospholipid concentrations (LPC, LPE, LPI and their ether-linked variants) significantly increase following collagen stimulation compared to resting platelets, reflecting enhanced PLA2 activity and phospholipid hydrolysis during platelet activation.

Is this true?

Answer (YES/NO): YES